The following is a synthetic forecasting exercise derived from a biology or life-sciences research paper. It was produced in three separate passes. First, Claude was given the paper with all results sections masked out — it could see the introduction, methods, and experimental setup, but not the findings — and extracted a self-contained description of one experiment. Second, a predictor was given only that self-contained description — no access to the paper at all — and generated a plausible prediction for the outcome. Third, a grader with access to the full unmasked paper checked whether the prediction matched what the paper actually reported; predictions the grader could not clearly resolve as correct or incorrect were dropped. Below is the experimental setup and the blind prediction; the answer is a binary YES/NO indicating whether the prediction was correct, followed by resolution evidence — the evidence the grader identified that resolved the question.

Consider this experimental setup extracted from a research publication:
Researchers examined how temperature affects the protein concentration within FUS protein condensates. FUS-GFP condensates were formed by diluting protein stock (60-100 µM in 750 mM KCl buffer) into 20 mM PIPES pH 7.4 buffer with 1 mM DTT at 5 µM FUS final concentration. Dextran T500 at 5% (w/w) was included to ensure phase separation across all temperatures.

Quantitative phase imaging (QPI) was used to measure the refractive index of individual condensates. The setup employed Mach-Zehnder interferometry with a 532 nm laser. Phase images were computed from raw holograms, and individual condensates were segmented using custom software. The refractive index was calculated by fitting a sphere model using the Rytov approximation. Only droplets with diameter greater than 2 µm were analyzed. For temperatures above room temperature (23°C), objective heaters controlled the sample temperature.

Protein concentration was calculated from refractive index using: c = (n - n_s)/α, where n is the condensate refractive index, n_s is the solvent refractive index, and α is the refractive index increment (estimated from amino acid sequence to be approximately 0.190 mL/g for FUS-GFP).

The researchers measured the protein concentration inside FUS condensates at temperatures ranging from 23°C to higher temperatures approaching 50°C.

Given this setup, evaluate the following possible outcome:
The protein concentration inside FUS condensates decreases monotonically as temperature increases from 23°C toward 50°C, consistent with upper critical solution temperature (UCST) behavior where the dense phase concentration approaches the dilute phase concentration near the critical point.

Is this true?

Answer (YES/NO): YES